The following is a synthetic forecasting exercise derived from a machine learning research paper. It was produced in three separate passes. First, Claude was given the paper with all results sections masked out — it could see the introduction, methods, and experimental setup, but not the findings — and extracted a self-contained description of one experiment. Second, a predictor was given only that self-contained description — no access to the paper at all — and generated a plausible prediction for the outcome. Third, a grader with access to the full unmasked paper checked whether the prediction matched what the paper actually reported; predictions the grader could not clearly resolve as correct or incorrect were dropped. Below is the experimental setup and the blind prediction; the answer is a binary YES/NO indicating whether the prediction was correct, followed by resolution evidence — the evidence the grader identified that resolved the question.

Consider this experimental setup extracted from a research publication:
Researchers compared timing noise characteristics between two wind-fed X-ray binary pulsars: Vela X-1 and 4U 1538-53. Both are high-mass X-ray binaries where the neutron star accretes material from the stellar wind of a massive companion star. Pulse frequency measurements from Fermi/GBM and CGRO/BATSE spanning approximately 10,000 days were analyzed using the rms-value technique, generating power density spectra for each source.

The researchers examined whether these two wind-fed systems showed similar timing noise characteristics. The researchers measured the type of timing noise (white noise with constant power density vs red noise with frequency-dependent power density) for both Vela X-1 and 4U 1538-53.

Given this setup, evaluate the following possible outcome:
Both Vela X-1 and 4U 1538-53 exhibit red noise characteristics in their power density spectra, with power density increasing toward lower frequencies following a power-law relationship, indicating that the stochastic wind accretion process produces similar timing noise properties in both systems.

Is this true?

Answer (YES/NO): NO